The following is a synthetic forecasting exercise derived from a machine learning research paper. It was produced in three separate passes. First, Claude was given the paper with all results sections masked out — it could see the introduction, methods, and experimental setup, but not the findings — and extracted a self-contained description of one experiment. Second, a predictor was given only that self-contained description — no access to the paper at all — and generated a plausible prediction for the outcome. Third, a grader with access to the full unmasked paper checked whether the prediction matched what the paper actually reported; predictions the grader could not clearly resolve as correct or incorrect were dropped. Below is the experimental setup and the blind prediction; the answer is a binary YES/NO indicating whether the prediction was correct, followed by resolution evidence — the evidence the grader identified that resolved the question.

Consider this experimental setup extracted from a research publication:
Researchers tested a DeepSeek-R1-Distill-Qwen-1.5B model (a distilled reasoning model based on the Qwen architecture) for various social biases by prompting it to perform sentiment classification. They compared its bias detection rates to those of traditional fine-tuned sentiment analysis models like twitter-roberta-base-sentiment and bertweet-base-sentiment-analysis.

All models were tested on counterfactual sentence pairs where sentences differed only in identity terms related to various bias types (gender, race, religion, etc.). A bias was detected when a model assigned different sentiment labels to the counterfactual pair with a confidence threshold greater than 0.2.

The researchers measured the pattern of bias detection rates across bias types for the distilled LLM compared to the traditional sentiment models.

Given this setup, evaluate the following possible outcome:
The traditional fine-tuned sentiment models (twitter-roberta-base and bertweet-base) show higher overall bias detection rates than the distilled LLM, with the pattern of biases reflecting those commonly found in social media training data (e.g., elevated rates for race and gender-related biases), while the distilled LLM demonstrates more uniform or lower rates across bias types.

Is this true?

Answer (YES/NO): NO